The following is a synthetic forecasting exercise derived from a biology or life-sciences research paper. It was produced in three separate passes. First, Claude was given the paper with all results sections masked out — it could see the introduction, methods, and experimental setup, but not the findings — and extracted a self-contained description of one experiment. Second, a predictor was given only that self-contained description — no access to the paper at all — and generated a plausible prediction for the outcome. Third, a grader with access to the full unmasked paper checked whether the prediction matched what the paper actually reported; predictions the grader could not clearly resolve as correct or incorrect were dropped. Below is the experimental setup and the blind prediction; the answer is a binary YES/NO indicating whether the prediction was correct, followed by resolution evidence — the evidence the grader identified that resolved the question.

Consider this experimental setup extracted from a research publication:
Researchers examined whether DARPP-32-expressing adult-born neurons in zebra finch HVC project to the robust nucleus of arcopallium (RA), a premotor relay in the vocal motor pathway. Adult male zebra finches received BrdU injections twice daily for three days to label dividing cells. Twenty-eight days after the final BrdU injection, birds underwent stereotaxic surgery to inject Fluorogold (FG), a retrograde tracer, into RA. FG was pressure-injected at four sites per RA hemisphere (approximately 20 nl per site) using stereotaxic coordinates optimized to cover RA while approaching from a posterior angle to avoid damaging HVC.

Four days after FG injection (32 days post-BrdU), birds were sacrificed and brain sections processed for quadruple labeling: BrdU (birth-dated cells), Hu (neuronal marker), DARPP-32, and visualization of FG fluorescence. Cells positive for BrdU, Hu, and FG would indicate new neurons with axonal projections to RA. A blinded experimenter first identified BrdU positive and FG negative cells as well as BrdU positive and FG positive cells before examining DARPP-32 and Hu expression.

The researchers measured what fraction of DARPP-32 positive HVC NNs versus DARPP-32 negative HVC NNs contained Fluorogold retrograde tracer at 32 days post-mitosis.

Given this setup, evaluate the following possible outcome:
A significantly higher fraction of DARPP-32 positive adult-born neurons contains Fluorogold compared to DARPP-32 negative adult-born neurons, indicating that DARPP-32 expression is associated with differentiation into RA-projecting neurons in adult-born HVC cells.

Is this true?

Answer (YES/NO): NO